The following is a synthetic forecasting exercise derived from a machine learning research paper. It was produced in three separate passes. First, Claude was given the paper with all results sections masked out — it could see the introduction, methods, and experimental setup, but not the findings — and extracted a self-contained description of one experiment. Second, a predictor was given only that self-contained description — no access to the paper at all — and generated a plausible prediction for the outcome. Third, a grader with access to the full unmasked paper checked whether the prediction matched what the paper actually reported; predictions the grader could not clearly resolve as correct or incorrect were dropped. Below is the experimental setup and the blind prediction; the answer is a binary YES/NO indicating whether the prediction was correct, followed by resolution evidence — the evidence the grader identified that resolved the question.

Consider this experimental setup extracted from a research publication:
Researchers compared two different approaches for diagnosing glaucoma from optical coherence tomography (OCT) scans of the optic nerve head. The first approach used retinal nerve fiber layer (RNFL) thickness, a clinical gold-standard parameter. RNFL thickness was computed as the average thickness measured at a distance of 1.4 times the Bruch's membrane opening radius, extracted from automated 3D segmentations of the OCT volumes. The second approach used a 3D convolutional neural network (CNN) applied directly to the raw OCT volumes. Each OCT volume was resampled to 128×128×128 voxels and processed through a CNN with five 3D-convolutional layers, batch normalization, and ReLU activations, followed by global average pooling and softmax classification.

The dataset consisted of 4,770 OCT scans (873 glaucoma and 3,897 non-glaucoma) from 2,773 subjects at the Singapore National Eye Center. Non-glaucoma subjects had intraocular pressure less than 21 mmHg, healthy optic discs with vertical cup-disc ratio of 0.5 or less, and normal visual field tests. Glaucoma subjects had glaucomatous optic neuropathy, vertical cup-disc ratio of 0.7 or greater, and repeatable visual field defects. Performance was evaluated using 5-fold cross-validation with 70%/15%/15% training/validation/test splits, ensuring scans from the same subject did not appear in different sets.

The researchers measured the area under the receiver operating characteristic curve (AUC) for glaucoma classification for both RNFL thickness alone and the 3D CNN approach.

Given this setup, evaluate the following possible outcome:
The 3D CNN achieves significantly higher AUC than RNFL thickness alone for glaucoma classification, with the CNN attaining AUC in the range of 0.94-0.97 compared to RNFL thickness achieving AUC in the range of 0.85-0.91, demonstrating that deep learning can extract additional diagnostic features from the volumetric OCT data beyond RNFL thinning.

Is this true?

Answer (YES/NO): NO